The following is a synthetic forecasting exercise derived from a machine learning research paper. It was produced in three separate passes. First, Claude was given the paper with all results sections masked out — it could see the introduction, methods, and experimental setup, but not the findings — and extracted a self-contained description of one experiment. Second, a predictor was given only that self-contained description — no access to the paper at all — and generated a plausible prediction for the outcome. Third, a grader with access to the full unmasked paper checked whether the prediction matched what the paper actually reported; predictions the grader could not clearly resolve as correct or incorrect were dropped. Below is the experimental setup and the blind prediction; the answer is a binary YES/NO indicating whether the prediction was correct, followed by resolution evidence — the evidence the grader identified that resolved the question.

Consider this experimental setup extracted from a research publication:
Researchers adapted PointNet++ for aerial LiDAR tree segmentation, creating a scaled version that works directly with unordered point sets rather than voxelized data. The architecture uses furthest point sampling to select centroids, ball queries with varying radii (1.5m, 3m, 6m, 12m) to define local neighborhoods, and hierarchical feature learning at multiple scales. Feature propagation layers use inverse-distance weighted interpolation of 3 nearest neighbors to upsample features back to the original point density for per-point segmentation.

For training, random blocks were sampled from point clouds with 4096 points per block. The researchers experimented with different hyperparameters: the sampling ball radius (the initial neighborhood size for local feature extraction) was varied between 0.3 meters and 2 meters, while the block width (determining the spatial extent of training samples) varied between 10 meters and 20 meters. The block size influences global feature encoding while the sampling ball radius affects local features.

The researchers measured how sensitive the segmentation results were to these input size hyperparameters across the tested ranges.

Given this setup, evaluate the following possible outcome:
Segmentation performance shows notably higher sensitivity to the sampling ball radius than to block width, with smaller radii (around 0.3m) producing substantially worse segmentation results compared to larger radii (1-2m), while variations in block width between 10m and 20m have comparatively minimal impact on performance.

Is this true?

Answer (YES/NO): NO